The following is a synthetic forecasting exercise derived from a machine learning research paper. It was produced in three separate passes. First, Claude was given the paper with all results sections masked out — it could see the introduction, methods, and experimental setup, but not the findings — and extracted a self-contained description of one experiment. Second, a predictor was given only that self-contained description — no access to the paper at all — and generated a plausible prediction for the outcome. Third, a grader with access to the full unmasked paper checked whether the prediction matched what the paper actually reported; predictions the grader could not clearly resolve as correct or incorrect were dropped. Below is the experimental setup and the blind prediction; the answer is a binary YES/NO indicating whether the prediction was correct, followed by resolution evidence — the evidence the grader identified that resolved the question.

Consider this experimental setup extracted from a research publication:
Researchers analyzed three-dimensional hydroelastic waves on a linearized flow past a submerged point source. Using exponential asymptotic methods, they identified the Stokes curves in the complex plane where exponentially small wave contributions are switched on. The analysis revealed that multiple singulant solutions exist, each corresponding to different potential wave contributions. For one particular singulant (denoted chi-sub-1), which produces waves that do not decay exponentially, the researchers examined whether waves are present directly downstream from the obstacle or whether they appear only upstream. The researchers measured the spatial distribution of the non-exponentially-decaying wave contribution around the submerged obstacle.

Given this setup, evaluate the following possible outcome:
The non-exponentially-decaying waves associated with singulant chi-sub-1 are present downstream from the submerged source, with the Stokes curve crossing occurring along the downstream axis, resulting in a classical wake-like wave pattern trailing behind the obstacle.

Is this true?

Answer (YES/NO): NO